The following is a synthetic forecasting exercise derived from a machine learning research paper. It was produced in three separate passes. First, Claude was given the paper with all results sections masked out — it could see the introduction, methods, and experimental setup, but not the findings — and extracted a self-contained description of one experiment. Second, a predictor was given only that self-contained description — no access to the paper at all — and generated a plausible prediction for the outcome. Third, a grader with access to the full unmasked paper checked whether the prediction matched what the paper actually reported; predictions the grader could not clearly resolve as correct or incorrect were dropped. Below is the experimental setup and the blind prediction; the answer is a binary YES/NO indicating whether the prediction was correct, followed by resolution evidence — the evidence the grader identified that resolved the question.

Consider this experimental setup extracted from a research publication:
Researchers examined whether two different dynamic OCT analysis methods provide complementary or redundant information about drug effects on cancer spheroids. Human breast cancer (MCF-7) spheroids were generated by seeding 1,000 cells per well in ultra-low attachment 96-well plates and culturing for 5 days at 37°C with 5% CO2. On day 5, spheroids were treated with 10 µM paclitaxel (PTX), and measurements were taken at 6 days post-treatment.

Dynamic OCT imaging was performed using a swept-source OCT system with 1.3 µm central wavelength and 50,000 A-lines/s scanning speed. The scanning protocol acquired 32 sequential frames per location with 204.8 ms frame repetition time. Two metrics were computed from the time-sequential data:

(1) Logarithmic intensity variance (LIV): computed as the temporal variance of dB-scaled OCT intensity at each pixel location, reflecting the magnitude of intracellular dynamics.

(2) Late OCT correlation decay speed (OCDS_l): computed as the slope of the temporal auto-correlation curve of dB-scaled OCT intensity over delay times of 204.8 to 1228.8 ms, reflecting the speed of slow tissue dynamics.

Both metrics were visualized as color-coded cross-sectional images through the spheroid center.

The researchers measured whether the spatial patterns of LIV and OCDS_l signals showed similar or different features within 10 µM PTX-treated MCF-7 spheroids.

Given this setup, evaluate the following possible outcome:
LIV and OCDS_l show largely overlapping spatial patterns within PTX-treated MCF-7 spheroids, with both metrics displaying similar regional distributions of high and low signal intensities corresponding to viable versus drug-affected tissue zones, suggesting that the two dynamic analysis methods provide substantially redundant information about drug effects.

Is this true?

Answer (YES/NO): NO